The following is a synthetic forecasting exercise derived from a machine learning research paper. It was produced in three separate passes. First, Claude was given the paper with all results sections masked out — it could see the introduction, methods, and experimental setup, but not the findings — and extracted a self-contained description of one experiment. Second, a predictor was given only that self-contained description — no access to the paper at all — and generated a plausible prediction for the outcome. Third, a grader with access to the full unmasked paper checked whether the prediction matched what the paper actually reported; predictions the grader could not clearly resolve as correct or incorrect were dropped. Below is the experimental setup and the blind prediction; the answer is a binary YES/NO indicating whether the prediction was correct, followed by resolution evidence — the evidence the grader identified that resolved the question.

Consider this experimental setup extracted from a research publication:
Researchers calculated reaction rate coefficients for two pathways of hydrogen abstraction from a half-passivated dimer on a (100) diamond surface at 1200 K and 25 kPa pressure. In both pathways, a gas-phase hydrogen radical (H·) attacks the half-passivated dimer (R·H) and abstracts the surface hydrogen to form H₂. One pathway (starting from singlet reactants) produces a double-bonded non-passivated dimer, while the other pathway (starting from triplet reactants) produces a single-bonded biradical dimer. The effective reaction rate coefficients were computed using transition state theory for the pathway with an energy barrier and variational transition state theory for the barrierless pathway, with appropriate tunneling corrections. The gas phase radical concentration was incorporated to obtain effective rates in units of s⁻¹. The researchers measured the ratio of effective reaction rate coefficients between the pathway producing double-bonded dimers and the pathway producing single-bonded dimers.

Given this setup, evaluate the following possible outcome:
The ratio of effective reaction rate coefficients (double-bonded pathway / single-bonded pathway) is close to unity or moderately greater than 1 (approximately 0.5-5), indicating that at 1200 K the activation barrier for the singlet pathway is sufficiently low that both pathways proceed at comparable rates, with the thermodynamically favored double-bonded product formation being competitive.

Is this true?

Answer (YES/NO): NO